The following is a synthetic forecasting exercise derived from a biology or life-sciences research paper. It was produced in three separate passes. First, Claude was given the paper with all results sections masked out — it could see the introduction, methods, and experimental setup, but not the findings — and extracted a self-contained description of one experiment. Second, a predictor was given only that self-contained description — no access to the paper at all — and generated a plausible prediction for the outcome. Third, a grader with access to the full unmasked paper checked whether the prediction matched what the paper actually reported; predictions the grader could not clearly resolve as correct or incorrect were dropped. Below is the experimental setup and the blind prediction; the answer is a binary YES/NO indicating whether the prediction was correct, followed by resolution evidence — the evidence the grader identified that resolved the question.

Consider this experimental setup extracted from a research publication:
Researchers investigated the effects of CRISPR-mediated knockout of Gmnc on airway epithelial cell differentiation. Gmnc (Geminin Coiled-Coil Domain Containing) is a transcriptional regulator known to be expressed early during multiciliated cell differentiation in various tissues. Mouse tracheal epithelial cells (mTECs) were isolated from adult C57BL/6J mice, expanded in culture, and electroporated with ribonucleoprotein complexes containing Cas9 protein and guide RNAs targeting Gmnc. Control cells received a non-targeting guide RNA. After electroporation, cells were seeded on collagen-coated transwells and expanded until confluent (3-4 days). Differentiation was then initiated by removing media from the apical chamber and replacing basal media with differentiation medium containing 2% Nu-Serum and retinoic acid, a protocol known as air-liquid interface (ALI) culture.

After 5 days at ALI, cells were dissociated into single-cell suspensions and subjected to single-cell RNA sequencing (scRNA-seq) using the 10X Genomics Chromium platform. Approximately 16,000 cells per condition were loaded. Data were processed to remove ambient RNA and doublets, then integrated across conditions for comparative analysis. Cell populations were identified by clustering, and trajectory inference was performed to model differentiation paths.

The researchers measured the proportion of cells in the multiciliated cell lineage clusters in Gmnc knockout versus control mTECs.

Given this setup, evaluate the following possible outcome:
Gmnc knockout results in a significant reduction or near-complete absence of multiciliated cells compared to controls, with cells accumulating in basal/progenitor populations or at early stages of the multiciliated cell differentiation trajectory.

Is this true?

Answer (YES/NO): YES